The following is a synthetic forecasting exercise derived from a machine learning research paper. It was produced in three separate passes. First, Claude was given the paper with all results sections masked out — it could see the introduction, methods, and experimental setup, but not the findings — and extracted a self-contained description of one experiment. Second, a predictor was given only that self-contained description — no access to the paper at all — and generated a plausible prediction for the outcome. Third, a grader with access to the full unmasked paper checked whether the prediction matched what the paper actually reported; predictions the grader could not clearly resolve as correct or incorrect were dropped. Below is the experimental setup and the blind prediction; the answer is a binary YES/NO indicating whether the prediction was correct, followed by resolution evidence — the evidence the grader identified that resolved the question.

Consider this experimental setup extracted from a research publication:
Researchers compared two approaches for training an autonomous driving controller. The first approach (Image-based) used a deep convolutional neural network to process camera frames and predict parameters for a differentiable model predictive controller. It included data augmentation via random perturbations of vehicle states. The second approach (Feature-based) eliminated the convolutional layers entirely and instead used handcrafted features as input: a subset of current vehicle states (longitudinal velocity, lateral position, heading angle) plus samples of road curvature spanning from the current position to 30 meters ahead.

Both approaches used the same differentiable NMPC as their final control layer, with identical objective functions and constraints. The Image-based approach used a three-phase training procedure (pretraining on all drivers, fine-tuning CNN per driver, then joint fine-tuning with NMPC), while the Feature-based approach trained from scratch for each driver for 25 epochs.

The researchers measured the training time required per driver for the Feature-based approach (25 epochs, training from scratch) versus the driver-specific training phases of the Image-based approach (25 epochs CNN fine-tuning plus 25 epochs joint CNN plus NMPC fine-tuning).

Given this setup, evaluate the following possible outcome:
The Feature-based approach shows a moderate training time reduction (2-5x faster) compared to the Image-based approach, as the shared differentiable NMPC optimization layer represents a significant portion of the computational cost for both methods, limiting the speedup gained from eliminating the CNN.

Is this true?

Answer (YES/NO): YES